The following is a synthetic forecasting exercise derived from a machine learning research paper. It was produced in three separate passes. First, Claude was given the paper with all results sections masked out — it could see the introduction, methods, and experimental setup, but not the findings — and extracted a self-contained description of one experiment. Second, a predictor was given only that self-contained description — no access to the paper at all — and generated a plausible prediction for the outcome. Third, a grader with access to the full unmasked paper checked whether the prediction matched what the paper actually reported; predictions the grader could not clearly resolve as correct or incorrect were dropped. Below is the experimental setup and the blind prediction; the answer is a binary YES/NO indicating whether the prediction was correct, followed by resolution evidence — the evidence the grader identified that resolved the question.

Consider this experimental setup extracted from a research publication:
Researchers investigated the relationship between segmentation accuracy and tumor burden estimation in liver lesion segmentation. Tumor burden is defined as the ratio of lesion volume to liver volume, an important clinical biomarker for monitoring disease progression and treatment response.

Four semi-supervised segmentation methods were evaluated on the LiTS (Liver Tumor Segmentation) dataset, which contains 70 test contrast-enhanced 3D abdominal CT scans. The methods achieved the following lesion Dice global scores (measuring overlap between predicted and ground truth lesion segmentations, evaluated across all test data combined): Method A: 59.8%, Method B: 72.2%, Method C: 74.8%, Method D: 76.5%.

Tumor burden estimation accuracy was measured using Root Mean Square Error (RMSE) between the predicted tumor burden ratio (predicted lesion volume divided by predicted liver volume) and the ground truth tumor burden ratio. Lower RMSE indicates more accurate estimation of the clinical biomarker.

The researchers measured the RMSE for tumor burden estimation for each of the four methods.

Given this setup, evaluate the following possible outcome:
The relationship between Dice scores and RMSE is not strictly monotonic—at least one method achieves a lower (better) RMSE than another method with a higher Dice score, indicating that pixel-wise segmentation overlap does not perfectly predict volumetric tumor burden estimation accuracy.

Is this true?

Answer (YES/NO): YES